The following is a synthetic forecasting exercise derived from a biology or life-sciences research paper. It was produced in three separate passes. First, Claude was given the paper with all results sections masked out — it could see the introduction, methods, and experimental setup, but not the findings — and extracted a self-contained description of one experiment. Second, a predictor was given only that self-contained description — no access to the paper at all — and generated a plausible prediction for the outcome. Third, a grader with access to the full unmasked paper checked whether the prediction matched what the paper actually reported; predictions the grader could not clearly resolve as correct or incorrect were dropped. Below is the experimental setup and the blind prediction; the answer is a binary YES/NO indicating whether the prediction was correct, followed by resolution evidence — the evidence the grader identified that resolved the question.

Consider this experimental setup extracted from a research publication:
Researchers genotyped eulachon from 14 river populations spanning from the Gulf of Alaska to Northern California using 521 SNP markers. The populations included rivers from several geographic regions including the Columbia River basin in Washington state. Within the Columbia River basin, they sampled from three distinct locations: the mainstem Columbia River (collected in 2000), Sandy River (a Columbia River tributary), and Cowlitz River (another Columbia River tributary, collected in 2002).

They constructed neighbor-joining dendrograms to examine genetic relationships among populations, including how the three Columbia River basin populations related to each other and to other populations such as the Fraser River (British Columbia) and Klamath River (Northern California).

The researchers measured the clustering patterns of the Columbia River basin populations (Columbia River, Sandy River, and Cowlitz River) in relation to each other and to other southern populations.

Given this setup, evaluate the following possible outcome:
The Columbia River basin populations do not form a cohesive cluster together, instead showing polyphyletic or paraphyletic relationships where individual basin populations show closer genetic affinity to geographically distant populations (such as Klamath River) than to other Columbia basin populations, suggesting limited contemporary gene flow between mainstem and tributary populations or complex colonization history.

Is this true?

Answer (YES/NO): YES